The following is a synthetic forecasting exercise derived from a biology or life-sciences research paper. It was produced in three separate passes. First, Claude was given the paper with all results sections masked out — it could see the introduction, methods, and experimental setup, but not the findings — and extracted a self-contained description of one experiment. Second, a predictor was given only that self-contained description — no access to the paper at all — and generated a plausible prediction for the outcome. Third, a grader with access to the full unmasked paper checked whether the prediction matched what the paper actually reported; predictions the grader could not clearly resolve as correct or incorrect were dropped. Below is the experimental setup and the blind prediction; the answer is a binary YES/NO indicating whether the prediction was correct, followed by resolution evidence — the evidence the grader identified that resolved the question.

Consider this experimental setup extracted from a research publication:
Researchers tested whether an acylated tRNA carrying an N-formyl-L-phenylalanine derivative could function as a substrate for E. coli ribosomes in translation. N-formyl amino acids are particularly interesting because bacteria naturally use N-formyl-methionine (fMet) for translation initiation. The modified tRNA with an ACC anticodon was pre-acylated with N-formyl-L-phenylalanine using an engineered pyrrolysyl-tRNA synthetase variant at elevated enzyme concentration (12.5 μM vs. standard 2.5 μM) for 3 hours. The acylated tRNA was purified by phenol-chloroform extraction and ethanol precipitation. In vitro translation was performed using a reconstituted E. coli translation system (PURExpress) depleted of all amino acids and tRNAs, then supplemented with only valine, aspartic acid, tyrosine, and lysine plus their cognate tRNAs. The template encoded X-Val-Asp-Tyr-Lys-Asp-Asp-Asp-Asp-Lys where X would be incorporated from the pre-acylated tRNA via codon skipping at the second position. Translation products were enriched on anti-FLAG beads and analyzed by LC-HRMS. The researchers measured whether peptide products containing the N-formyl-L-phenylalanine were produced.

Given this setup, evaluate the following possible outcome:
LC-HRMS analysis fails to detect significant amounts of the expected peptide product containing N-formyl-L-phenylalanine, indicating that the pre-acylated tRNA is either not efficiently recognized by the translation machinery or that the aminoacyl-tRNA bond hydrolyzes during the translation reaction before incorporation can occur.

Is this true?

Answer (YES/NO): NO